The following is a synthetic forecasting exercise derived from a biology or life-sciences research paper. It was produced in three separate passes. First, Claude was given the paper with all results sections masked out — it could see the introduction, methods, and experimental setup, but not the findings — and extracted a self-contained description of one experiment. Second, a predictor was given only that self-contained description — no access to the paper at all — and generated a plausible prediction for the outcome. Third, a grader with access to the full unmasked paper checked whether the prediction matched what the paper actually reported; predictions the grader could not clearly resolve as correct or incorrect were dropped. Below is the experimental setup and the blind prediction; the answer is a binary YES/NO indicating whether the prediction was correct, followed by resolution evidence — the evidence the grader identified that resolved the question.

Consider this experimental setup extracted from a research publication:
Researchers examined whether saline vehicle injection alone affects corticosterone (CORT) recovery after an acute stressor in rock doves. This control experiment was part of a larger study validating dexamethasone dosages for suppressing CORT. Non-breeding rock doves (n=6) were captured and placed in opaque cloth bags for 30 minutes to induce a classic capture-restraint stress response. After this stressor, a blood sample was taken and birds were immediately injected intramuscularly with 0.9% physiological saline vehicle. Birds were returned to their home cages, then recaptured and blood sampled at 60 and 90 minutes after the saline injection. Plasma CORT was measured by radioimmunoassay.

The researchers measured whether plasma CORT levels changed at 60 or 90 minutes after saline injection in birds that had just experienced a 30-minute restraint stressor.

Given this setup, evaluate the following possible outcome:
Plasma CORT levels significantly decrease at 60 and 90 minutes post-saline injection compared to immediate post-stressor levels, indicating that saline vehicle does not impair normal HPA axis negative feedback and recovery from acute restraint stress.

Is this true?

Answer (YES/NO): NO